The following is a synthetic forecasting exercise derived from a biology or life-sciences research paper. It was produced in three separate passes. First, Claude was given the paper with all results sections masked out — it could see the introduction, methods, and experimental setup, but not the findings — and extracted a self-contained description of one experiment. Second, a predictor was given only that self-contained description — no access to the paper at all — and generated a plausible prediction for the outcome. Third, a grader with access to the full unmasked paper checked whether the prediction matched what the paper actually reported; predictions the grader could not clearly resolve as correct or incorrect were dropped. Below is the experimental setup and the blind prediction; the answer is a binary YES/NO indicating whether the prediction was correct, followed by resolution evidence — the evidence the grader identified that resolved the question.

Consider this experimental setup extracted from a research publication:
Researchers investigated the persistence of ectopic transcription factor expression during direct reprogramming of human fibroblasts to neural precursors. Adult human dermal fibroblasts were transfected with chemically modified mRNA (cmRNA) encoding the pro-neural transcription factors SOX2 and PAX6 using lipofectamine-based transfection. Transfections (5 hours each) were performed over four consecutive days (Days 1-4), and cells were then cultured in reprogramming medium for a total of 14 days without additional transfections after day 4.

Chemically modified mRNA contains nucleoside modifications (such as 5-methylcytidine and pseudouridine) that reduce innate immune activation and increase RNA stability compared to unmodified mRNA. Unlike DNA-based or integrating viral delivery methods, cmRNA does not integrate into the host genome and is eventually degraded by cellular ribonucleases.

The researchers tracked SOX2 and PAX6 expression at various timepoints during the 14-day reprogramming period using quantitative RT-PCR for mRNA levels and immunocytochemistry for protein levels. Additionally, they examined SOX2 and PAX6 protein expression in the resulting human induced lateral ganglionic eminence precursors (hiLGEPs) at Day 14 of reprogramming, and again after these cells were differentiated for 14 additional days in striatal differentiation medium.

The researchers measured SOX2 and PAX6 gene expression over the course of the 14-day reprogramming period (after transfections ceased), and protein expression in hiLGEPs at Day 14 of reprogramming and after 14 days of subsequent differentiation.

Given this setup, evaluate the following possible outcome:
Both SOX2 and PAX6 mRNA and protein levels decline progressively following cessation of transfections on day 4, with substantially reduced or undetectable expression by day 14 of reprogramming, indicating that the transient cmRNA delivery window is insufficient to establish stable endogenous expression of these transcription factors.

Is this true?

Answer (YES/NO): YES